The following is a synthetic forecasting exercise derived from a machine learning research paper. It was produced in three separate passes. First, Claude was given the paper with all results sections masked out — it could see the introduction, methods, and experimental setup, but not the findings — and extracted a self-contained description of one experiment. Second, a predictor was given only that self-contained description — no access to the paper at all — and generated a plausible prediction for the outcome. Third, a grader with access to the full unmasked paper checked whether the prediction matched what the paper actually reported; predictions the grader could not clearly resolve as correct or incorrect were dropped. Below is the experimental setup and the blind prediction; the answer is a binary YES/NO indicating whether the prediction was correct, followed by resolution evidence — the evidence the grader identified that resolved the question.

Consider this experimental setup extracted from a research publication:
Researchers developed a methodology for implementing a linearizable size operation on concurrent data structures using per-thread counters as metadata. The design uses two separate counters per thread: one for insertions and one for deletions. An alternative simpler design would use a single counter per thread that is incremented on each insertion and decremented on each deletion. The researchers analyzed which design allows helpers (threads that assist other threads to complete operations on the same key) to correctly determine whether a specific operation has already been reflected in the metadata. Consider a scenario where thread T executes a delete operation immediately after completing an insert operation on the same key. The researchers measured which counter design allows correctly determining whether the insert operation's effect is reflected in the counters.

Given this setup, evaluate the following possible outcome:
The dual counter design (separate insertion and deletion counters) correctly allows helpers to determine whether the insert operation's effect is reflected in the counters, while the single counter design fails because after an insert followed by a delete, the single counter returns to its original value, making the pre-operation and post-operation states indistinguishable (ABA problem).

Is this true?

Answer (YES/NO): YES